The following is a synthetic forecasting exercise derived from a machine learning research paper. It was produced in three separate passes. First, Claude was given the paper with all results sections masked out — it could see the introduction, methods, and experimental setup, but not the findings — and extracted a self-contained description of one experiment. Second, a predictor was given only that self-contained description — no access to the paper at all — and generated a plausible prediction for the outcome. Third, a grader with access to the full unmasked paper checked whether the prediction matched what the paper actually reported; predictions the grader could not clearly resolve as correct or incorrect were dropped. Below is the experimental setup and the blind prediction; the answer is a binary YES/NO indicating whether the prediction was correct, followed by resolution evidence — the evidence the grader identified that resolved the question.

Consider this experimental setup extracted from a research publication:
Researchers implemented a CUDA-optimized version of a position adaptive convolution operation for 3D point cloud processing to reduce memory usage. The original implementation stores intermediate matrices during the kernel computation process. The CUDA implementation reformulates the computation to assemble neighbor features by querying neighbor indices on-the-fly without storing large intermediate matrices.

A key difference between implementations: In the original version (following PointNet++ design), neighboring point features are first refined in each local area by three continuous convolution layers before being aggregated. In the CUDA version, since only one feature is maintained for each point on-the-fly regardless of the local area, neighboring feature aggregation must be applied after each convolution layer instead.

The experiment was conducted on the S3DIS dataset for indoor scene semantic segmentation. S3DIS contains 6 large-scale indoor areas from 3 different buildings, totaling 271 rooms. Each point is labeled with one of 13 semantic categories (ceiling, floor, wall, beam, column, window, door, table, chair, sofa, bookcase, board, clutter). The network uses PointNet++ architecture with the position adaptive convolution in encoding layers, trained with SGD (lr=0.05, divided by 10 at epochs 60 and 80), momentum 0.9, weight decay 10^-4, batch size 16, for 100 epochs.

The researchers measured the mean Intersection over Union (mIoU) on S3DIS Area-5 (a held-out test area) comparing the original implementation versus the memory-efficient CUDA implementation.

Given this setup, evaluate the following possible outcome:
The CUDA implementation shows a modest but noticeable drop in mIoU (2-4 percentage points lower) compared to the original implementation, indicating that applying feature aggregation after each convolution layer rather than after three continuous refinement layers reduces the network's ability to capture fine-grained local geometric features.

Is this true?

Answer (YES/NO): NO